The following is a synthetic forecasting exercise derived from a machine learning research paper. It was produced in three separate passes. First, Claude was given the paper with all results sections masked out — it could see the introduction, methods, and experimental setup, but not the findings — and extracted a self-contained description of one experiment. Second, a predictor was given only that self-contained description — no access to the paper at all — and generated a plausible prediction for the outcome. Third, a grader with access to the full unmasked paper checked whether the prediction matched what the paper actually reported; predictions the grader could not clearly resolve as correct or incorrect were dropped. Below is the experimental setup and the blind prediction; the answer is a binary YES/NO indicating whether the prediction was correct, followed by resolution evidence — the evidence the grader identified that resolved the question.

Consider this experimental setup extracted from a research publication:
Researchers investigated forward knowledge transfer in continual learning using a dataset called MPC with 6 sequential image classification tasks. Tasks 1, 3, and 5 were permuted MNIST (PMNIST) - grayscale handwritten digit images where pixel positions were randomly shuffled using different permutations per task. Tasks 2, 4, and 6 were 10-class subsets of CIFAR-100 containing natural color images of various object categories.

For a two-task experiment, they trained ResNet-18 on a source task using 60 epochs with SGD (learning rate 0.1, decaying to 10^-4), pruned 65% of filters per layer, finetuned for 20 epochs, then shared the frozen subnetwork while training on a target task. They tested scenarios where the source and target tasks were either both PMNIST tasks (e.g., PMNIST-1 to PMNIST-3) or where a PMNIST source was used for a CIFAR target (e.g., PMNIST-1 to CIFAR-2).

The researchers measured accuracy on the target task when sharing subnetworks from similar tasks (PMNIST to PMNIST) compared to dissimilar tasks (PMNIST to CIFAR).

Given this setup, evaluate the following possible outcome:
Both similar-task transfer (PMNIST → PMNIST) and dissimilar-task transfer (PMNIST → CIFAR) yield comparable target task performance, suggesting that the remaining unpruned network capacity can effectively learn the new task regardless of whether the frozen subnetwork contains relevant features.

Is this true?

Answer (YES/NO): NO